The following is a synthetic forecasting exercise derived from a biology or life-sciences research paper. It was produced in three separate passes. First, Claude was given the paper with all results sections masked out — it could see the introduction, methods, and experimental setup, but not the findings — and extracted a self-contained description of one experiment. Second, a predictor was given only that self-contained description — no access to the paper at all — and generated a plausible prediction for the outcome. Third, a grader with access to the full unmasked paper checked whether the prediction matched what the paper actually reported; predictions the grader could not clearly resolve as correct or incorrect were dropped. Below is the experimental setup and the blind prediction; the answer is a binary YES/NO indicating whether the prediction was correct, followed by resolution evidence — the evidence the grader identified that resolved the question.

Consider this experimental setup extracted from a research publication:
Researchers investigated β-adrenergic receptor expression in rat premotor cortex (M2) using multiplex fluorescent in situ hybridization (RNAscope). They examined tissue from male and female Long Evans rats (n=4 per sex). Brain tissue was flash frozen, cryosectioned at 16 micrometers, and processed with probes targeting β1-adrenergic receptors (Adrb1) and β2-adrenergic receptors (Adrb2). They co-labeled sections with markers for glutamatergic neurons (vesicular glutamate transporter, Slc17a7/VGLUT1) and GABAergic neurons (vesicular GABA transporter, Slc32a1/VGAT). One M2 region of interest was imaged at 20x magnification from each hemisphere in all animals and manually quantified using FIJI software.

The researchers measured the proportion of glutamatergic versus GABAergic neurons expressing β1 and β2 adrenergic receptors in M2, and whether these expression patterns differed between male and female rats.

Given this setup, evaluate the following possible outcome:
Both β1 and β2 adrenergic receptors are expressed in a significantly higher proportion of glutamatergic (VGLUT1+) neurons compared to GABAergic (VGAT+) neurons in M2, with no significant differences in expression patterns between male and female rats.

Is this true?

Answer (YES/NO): NO